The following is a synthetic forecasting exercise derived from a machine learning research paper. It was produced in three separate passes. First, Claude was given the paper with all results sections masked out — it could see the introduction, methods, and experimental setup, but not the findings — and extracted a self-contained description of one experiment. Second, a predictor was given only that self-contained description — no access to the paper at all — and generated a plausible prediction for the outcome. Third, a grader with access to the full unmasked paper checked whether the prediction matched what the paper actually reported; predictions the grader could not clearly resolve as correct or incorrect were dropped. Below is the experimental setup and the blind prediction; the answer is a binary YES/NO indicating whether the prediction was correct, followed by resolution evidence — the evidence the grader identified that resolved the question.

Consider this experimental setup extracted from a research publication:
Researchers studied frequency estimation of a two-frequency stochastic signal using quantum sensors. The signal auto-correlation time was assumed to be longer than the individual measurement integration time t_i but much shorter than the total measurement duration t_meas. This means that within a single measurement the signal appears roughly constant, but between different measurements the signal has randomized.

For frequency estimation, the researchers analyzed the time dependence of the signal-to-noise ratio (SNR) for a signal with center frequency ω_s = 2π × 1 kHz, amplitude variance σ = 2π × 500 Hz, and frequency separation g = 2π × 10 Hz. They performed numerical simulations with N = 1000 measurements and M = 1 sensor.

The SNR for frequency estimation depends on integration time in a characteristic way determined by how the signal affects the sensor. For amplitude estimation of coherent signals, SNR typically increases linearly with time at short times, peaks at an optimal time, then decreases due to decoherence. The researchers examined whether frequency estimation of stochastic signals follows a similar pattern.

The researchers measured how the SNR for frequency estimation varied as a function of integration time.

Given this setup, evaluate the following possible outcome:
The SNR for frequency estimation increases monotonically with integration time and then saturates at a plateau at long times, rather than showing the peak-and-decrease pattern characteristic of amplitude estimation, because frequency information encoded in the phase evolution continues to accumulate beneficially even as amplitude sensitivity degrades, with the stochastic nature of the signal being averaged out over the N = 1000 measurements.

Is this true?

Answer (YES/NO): NO